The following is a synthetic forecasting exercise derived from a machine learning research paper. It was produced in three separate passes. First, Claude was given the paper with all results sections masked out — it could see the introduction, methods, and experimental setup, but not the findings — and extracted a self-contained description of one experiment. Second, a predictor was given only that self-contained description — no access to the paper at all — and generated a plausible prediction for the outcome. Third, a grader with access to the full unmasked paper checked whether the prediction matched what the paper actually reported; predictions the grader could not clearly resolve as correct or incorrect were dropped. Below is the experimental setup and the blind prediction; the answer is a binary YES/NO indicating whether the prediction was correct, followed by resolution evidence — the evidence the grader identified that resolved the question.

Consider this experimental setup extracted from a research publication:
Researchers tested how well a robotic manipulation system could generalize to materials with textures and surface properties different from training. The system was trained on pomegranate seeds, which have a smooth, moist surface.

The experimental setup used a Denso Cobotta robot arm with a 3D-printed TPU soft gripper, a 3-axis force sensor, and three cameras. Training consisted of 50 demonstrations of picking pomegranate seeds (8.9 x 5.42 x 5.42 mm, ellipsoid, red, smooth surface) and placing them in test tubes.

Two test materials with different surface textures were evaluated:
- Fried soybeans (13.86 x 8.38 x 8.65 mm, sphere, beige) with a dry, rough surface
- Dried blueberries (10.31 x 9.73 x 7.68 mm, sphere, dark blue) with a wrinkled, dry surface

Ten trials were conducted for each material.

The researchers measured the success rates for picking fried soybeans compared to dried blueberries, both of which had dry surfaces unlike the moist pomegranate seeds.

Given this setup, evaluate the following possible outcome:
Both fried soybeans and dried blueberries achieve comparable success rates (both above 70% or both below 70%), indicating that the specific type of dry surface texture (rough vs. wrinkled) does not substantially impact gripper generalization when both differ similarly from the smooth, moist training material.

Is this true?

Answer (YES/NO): YES